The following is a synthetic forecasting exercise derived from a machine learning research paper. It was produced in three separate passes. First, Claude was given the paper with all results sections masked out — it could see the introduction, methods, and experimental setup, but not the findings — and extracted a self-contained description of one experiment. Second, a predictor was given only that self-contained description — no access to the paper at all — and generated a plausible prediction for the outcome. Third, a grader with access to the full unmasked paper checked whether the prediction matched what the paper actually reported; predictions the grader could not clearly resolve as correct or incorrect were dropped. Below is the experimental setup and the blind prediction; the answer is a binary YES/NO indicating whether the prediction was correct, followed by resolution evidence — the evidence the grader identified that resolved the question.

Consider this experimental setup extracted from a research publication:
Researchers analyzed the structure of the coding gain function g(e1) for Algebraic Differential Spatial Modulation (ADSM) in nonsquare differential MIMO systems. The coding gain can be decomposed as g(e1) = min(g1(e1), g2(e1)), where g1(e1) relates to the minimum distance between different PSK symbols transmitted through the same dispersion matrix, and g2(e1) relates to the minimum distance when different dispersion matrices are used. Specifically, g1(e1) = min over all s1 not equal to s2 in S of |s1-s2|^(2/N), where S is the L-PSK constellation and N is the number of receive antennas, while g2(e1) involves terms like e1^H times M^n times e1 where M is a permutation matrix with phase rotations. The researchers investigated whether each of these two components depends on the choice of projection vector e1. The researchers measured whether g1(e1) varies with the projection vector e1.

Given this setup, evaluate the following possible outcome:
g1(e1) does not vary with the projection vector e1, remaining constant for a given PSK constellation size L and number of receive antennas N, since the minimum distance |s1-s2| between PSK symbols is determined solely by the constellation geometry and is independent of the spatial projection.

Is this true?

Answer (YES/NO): YES